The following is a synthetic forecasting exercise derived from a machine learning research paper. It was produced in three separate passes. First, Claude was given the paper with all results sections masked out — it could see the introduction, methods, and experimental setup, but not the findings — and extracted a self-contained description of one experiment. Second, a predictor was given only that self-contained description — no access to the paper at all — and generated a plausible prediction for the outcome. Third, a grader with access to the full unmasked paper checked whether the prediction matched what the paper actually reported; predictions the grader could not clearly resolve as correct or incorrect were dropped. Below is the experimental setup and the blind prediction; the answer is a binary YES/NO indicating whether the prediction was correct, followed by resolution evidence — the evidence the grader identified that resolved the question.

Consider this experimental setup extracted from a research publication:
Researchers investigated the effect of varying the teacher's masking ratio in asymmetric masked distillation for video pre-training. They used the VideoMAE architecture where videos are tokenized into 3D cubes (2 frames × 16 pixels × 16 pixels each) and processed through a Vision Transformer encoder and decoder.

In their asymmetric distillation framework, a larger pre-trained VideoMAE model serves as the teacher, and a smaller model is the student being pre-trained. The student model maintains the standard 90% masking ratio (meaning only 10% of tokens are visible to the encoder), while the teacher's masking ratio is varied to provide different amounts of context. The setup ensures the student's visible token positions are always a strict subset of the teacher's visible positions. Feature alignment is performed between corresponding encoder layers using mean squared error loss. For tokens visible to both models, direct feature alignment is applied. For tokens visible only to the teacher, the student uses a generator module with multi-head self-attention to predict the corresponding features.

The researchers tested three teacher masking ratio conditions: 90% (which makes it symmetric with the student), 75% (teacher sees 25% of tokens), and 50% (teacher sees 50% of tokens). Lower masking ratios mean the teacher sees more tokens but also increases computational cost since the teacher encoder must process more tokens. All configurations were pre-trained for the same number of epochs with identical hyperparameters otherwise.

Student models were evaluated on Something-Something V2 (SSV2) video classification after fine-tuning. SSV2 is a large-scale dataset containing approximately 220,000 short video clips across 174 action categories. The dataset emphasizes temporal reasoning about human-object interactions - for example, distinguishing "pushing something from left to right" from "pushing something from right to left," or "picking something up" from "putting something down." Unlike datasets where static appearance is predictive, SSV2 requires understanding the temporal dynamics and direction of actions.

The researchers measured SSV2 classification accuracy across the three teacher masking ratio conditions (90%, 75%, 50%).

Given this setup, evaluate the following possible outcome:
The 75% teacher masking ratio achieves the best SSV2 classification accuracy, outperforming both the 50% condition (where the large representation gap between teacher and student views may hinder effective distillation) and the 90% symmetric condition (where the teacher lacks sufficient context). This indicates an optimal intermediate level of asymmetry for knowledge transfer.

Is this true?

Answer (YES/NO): NO